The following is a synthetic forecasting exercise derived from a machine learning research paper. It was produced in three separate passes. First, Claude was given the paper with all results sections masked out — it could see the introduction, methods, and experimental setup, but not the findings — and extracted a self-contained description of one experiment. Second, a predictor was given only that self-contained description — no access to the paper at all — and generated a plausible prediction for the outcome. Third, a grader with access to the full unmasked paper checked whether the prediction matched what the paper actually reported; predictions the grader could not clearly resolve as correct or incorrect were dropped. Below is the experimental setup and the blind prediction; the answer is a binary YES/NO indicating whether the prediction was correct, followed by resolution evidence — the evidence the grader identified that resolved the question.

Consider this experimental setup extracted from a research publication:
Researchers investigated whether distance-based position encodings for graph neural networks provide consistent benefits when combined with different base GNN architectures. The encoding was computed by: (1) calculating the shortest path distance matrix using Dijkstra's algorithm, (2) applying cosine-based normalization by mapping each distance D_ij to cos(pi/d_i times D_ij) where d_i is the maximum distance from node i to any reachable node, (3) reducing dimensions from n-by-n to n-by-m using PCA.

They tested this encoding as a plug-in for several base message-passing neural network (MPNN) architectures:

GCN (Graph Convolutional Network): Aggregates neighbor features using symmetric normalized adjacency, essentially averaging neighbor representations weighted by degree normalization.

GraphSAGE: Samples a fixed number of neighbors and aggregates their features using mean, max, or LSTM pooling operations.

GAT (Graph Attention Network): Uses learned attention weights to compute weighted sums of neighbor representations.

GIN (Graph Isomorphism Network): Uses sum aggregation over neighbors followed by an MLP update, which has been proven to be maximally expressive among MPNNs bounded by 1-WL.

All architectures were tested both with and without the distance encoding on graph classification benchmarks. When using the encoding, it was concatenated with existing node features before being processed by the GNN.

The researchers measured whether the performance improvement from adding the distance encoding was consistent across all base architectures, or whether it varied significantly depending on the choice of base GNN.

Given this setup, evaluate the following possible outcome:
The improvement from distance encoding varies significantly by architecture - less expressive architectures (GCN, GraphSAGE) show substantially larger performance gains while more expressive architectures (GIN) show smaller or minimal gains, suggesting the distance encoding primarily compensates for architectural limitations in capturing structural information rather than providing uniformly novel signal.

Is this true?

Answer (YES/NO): NO